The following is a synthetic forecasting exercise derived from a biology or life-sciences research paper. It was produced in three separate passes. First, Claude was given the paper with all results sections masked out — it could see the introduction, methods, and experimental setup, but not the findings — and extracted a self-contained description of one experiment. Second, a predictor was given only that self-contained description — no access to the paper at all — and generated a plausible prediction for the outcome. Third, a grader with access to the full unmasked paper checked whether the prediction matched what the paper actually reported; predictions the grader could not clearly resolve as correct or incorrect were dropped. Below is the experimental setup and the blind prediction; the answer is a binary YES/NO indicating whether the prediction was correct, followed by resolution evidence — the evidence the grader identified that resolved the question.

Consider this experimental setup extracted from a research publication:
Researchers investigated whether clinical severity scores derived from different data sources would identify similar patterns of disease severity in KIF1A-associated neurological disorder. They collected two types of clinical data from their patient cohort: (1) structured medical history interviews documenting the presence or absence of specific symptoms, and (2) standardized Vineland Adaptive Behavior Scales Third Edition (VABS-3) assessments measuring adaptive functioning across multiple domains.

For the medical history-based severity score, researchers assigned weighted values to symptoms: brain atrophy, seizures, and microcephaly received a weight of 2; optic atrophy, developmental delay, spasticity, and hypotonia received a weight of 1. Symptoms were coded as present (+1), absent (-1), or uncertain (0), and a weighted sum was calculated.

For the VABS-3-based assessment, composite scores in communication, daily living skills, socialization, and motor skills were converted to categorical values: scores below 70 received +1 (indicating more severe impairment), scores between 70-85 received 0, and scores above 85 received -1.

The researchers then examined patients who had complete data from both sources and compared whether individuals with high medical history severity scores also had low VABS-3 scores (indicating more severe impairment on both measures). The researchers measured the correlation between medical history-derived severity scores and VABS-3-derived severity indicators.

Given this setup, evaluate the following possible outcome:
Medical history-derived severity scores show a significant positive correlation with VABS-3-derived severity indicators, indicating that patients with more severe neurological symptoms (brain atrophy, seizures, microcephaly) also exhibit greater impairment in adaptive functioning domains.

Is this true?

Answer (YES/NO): YES